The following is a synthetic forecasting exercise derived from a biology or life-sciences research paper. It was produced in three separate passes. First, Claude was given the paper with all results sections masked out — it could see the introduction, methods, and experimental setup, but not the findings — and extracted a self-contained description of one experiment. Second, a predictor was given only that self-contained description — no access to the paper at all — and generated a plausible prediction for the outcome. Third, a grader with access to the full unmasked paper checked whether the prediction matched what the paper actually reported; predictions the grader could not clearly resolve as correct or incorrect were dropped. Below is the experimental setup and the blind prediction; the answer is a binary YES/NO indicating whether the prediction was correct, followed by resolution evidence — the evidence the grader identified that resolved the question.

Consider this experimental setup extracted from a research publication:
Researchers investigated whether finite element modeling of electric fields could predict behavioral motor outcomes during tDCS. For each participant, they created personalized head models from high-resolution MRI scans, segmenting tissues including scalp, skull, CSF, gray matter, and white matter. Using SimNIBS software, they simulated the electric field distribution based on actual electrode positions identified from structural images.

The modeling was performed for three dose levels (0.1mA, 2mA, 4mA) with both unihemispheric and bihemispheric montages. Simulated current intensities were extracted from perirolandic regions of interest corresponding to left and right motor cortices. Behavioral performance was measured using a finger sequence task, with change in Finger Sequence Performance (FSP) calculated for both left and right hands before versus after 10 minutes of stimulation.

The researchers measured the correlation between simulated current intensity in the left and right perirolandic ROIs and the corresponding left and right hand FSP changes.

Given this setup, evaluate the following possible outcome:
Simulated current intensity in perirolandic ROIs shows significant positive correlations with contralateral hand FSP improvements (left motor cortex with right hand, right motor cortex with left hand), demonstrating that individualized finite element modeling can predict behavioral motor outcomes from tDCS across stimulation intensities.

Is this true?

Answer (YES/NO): YES